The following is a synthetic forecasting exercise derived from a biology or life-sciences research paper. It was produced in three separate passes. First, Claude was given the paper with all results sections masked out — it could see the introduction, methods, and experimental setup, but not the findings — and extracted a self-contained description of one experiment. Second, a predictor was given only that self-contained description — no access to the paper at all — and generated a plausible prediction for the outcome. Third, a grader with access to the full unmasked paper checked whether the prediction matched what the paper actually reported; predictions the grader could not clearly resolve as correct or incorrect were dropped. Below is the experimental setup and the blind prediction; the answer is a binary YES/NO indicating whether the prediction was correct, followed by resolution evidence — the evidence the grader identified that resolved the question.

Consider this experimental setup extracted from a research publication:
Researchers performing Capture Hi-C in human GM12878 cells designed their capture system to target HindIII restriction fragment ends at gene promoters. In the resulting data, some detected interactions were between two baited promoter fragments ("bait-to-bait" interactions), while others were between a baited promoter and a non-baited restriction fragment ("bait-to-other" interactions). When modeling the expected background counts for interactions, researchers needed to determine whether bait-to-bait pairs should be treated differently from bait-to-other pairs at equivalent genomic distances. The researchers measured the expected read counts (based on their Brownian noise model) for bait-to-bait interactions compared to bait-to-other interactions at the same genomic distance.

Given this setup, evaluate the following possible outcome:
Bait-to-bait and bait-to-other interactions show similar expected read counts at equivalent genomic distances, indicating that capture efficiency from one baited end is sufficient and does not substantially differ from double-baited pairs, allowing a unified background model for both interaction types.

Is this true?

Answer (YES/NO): NO